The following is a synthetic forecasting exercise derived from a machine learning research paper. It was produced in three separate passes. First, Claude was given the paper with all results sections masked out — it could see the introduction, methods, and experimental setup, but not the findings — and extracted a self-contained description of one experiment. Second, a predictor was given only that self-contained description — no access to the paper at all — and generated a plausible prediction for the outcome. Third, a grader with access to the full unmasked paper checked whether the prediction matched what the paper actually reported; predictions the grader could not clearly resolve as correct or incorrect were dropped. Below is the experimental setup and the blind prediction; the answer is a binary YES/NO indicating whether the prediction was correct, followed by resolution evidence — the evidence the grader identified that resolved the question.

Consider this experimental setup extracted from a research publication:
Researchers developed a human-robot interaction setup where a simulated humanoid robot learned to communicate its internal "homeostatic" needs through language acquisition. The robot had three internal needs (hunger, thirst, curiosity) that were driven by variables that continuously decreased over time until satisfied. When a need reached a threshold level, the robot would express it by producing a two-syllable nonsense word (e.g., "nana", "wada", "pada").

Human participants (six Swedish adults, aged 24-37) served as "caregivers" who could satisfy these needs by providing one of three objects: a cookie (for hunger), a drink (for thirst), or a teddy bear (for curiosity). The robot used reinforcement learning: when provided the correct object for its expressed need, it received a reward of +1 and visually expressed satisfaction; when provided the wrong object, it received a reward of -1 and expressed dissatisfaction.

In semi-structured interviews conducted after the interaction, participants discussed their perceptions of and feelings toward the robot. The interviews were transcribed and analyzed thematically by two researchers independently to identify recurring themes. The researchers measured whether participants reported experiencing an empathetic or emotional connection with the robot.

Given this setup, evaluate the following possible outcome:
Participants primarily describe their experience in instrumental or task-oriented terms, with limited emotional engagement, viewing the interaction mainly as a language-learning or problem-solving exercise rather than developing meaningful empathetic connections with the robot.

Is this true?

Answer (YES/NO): NO